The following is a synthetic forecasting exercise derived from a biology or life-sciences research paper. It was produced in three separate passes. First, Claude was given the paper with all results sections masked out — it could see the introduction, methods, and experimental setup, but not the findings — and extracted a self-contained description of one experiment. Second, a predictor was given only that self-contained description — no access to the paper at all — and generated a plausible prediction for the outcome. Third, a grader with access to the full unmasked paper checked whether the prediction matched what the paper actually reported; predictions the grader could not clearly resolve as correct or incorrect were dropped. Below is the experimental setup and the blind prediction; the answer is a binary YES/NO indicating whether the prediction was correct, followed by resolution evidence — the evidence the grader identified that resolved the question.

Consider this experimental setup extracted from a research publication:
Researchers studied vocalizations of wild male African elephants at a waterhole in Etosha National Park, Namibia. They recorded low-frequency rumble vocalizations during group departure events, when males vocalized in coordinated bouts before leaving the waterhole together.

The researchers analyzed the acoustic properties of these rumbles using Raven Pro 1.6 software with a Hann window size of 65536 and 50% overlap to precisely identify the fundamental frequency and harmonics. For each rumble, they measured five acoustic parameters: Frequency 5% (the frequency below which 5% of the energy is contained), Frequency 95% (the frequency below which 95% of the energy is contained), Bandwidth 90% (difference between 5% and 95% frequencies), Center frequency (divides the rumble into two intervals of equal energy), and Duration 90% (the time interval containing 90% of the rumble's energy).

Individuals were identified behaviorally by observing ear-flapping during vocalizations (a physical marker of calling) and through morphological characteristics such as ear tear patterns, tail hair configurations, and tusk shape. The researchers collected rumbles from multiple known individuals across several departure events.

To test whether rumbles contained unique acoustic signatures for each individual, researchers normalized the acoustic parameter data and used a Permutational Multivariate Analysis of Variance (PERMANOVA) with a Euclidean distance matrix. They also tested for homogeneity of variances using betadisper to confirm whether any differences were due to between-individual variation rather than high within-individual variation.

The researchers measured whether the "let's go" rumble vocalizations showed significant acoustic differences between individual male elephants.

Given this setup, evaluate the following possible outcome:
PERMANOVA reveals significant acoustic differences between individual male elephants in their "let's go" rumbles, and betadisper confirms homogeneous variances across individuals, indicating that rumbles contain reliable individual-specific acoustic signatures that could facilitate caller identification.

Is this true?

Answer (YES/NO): YES